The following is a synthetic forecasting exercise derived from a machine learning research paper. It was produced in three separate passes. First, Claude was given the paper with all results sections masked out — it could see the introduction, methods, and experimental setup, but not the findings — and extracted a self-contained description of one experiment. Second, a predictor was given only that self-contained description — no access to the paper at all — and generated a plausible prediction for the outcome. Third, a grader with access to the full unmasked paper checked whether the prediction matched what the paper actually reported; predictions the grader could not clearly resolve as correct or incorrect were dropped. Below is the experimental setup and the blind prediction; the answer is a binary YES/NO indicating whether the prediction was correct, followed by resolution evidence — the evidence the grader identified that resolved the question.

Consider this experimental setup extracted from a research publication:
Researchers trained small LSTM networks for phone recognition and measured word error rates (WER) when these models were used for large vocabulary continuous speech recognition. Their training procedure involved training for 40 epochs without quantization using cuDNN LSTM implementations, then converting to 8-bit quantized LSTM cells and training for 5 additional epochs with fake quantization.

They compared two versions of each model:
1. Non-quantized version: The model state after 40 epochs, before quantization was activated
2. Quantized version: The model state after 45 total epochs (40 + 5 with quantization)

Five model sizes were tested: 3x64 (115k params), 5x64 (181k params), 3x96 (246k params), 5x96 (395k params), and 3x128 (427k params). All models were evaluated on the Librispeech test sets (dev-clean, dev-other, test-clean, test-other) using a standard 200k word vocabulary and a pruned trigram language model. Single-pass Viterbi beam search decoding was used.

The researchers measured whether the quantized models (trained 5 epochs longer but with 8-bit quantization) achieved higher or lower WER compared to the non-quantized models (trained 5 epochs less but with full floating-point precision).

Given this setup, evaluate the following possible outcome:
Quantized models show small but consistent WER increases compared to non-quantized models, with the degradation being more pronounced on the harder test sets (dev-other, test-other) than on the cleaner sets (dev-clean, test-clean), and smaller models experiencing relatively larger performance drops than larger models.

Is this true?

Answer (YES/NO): NO